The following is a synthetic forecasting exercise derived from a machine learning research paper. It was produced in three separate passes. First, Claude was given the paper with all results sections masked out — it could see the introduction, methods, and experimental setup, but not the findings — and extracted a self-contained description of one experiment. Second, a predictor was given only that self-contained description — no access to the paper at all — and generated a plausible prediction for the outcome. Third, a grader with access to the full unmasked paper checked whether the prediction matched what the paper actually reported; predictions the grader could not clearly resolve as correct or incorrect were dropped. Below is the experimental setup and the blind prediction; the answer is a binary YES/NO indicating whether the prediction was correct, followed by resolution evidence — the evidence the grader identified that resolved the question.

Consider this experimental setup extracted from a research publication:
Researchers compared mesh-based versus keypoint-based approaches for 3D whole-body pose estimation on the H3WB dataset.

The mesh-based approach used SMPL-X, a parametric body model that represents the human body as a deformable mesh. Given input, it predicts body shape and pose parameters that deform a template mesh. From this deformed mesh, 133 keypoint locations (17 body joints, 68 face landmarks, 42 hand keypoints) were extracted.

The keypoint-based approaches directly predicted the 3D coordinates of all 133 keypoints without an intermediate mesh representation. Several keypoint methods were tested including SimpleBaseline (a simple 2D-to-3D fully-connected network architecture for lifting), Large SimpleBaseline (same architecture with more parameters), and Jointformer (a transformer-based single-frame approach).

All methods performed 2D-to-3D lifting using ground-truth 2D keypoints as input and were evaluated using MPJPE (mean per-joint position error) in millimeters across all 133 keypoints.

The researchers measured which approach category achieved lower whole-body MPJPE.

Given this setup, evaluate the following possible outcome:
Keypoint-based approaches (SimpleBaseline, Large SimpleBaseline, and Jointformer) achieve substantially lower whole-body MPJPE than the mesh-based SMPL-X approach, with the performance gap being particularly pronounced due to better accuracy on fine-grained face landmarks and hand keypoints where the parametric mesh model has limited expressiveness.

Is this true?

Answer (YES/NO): NO